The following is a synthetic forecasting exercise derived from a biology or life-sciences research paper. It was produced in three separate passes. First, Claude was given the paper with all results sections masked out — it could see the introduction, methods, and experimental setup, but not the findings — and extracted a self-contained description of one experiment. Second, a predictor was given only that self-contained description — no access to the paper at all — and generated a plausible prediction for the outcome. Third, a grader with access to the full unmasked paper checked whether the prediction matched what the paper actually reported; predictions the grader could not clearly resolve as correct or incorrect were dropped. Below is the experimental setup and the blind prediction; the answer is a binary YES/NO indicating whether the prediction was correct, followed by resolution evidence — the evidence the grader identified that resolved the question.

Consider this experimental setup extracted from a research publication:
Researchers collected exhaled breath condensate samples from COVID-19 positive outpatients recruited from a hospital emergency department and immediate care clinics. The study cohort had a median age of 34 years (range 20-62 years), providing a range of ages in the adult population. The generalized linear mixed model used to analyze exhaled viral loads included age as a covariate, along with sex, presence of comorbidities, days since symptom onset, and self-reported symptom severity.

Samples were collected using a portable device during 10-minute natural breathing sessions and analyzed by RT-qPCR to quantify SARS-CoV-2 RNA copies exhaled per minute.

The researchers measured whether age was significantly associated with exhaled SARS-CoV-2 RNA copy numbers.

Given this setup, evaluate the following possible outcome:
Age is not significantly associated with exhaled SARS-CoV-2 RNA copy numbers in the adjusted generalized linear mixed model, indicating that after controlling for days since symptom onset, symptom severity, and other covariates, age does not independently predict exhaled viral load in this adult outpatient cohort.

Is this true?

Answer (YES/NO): YES